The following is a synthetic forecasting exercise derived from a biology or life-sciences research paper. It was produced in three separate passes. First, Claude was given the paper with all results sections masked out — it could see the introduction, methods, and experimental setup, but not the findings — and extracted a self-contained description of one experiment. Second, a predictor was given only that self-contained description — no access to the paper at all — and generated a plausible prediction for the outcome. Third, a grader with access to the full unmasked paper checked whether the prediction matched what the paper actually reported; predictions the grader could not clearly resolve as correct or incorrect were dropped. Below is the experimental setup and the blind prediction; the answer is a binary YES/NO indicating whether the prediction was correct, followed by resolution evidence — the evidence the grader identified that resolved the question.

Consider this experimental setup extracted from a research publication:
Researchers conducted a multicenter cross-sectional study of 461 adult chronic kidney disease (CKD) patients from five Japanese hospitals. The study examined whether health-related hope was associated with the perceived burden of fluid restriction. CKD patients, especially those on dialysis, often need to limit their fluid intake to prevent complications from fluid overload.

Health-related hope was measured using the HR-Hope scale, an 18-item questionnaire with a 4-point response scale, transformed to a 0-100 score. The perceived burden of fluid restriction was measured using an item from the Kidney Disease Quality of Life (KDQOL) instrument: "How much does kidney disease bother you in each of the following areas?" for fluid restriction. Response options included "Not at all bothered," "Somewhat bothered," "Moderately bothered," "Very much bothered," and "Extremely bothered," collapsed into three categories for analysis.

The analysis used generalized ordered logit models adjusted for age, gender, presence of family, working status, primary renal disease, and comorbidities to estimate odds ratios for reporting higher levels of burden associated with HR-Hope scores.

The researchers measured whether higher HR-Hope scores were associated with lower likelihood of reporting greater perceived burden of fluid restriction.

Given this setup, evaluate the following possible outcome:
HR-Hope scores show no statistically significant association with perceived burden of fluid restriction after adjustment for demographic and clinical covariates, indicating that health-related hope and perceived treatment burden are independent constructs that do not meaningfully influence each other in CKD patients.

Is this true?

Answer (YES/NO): NO